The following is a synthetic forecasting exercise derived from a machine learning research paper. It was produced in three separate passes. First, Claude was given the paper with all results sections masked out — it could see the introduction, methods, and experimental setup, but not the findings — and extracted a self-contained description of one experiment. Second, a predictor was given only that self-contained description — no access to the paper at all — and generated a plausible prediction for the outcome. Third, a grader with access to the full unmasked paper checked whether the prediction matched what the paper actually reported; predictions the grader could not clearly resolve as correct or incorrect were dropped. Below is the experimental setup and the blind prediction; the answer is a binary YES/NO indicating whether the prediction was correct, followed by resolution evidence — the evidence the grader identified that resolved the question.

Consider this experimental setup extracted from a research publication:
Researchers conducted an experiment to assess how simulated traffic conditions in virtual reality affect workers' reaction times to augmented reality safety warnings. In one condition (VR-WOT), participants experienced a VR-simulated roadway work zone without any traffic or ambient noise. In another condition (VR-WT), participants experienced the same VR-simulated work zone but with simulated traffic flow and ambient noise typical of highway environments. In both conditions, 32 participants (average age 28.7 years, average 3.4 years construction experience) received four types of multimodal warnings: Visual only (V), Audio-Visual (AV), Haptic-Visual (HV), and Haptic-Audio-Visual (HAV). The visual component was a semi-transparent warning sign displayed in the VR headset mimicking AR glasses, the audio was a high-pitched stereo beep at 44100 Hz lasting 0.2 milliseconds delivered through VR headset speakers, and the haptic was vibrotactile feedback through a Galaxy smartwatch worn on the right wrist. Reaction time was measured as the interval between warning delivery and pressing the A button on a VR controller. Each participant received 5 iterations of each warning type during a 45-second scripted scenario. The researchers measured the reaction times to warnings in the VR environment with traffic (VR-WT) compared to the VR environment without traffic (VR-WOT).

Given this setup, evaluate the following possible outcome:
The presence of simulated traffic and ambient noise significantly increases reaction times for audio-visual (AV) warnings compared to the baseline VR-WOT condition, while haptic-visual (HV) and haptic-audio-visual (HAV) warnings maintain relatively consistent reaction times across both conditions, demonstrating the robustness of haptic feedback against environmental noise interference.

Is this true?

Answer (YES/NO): NO